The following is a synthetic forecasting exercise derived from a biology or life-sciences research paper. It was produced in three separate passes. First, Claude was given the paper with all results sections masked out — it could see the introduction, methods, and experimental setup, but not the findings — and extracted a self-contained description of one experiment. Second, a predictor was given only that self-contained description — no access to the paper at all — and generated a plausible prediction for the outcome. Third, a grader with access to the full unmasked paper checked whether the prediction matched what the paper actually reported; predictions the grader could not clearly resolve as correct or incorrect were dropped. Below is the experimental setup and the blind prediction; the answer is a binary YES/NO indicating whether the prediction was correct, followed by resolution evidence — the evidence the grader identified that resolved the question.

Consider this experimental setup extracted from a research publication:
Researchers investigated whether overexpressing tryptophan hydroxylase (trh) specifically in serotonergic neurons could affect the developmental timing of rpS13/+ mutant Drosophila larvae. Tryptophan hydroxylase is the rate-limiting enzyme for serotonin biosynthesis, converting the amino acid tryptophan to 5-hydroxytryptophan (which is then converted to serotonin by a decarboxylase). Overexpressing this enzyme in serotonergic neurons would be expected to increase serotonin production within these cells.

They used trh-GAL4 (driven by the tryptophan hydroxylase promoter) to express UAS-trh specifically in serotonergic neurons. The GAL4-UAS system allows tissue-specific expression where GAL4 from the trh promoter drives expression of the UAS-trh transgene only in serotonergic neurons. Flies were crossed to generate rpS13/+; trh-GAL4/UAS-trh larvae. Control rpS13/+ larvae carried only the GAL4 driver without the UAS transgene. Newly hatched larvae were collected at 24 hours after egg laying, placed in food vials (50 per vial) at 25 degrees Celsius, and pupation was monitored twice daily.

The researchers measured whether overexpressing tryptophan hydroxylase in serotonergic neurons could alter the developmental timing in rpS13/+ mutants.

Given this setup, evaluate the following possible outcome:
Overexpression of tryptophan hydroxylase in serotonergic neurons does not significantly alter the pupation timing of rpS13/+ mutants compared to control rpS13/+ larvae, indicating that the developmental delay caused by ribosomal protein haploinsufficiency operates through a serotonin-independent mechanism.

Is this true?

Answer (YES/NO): NO